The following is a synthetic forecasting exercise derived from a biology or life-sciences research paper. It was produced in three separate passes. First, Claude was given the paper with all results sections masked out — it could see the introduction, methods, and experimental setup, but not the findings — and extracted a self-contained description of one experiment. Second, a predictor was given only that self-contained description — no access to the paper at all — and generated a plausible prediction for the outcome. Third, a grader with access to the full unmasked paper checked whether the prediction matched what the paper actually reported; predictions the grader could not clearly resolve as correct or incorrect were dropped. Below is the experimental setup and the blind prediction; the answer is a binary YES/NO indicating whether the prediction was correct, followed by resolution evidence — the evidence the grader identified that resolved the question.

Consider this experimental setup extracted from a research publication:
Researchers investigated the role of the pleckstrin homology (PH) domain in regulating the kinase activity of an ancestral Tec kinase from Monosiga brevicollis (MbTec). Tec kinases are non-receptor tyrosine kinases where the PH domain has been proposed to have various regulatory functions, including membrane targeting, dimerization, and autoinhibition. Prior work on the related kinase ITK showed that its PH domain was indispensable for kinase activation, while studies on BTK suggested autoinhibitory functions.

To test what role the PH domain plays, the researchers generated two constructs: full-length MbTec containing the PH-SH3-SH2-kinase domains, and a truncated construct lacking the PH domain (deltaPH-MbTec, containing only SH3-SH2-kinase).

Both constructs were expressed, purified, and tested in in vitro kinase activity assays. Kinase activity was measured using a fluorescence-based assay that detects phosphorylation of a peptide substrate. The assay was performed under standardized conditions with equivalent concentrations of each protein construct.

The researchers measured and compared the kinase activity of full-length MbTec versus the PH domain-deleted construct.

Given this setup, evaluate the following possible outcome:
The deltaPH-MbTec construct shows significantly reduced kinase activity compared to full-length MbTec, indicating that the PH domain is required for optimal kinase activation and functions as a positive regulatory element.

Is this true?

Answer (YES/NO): NO